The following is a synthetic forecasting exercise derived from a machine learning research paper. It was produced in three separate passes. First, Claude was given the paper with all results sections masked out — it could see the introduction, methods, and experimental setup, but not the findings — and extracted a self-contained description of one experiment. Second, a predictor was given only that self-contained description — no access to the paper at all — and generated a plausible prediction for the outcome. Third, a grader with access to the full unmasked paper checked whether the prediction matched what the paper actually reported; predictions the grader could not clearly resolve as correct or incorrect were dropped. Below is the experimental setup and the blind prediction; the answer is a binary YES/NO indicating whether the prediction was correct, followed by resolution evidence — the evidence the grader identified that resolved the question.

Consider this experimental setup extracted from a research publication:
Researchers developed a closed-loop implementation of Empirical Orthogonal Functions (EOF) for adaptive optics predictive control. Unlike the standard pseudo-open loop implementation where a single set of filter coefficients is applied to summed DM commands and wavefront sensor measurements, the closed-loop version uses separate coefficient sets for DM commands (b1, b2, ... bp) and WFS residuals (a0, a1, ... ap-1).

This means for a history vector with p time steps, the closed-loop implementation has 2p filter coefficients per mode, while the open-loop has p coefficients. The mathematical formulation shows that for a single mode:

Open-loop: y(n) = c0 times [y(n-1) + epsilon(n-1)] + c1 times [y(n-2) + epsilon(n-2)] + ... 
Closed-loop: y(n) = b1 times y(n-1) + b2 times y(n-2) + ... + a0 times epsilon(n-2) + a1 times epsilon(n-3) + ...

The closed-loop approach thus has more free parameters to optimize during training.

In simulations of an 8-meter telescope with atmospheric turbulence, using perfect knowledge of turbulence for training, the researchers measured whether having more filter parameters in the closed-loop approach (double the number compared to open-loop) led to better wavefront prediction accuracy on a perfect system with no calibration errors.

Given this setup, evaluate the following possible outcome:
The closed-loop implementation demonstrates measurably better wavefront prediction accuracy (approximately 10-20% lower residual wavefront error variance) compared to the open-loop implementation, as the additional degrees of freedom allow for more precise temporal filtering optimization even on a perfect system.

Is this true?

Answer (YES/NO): NO